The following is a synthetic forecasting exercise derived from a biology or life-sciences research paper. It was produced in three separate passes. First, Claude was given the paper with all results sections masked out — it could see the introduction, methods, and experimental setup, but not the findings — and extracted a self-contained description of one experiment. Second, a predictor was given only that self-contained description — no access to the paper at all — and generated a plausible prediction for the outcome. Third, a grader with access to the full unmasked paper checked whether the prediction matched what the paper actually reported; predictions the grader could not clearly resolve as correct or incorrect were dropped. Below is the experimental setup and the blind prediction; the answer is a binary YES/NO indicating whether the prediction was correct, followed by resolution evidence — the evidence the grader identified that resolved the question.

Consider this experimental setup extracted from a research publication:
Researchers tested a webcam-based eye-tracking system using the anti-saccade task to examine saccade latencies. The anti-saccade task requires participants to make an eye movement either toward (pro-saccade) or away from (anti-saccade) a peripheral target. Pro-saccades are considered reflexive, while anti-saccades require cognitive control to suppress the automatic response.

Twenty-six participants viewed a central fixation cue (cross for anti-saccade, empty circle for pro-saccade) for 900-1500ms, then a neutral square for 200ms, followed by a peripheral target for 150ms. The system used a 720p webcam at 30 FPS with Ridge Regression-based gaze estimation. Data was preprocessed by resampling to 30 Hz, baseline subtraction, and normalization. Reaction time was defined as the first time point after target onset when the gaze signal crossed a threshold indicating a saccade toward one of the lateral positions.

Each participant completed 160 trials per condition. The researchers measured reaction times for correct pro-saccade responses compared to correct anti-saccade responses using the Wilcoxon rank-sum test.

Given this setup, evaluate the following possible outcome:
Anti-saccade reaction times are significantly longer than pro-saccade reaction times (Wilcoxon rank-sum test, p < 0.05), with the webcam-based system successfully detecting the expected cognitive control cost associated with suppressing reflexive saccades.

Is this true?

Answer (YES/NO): YES